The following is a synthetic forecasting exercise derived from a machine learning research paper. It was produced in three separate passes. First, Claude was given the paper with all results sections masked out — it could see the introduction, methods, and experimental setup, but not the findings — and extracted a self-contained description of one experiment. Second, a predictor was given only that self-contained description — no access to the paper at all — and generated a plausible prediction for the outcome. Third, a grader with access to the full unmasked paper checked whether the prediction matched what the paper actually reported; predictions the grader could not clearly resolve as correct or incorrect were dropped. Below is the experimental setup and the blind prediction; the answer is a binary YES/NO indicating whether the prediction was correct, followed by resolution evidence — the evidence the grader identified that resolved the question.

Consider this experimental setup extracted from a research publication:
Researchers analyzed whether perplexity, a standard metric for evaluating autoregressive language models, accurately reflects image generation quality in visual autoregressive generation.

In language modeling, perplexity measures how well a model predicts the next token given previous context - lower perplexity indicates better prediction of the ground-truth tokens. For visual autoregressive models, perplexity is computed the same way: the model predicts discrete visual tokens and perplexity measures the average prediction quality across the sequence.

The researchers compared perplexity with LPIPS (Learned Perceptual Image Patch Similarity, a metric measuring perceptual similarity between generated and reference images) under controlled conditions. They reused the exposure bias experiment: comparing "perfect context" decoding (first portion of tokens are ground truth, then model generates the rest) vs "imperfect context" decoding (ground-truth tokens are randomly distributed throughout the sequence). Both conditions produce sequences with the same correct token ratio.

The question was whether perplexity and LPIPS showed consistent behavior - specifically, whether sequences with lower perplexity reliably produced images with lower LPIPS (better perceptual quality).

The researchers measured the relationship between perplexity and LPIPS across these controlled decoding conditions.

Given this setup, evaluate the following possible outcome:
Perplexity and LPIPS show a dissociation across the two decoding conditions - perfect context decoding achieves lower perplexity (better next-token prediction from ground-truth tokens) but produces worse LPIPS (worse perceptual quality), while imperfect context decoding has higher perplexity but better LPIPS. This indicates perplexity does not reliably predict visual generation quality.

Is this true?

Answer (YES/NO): NO